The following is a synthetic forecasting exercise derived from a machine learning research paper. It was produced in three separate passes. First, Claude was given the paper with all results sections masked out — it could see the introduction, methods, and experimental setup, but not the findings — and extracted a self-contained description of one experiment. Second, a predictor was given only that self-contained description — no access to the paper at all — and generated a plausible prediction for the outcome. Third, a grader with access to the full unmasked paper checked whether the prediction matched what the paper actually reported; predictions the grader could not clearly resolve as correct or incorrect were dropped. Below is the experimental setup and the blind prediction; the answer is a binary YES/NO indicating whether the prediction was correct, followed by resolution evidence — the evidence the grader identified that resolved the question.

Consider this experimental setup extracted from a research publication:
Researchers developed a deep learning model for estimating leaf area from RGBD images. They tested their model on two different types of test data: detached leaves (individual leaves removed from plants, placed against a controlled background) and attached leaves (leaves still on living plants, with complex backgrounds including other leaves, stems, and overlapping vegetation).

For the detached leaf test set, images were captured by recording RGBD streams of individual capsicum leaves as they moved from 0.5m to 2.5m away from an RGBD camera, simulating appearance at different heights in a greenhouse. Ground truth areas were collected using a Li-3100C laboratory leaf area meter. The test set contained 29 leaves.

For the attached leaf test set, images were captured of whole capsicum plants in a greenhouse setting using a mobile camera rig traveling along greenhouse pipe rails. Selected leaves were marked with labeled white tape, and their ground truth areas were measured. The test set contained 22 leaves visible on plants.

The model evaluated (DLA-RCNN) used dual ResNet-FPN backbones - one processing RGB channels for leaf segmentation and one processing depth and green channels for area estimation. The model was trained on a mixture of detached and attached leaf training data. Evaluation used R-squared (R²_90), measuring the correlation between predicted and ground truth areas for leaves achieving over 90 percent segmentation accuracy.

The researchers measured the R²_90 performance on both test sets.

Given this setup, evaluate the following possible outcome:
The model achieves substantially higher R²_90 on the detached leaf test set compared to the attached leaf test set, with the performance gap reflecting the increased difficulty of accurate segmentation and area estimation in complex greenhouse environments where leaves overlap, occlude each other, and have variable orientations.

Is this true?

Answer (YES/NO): YES